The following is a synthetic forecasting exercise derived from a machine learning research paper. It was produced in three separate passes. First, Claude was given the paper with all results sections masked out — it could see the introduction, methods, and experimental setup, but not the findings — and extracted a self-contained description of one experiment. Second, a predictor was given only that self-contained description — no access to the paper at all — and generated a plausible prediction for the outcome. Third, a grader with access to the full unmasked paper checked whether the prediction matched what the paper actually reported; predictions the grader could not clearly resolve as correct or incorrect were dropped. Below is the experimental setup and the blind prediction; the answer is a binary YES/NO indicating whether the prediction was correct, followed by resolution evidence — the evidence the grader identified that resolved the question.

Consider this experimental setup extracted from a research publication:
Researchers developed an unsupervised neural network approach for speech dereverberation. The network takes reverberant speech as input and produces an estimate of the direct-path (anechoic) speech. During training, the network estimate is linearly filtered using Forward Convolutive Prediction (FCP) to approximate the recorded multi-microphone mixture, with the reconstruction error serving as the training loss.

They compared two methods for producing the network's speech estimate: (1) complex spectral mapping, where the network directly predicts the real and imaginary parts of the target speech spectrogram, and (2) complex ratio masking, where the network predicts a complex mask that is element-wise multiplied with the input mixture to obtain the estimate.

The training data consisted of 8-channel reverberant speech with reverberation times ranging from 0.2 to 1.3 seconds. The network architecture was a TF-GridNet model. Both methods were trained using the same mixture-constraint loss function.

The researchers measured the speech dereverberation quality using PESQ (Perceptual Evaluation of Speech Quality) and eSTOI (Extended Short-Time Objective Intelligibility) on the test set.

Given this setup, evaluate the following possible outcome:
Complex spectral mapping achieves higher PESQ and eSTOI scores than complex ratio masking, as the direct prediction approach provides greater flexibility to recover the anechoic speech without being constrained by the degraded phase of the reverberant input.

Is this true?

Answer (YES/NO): NO